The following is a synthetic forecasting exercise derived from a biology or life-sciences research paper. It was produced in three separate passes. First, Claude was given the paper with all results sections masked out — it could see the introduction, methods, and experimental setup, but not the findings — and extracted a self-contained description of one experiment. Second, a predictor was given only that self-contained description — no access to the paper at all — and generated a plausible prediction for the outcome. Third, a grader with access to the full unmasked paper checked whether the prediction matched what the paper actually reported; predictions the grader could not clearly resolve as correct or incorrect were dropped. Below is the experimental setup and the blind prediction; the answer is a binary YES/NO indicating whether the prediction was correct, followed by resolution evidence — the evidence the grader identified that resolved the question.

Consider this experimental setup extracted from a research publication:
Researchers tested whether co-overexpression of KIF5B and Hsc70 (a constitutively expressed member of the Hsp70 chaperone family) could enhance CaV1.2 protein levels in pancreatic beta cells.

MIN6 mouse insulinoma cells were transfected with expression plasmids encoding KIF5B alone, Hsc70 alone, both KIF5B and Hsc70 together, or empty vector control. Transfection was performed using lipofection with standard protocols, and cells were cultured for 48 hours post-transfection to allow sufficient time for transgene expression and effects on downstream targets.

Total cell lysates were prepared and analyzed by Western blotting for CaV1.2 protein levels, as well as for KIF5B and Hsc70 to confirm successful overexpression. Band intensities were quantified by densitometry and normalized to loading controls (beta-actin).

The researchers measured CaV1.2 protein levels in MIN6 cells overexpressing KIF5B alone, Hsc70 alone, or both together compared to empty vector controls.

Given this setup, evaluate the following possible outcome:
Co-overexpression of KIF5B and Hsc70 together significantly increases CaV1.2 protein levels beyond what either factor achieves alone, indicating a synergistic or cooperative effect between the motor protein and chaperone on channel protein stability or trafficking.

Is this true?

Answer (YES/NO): YES